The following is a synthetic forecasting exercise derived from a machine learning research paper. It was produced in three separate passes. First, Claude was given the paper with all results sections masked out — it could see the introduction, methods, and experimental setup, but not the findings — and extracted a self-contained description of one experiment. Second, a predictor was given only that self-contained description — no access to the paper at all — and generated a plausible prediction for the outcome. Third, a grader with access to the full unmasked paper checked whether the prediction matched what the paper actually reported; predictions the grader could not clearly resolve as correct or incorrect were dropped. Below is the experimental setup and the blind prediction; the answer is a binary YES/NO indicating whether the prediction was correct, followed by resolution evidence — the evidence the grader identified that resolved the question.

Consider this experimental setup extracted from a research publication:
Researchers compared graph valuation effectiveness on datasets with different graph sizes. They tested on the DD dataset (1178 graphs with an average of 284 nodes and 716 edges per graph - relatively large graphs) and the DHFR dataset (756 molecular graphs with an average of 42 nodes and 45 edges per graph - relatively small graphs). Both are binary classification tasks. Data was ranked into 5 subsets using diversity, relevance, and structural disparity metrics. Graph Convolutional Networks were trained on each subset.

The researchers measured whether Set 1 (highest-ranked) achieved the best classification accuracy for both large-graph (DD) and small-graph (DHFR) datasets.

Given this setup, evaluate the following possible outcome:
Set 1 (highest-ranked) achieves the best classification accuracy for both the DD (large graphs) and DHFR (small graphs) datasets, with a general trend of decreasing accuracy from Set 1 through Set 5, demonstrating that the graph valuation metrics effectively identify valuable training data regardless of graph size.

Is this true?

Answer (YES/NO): NO